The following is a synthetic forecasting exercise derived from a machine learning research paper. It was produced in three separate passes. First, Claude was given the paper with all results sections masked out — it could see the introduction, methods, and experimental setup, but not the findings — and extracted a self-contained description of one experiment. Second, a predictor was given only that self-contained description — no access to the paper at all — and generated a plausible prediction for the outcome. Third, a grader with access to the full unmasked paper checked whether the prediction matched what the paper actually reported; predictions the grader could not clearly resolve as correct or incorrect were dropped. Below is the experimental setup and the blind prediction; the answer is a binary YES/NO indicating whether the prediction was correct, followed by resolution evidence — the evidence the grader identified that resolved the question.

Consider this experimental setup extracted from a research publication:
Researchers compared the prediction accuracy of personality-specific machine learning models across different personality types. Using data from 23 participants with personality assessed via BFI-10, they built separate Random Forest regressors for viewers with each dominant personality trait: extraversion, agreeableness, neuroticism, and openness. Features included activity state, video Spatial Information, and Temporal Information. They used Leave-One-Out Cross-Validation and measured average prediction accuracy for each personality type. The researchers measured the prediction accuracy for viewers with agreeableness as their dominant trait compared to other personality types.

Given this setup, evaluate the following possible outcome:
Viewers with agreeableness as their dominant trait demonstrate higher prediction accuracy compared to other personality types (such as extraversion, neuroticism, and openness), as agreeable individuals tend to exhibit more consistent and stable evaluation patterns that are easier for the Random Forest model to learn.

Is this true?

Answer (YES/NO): NO